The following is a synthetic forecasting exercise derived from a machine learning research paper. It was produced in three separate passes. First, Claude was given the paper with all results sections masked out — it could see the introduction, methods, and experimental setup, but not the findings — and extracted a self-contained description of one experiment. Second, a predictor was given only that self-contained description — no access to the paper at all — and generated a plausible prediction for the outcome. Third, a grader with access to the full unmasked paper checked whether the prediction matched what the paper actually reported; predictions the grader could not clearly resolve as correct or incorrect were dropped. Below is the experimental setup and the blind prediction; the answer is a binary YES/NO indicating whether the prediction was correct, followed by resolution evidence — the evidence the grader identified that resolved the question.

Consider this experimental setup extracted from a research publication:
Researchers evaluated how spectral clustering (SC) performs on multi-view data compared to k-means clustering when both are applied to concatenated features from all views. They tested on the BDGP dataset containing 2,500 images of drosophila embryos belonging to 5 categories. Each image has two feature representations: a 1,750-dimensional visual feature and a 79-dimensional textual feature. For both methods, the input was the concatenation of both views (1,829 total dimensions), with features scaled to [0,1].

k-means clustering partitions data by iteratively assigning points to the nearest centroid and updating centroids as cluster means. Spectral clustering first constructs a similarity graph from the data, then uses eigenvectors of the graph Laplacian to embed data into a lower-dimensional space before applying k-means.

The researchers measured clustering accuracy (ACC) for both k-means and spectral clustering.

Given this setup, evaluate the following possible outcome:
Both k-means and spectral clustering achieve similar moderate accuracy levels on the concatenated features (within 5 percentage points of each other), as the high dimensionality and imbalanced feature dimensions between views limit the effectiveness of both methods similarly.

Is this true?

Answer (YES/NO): NO